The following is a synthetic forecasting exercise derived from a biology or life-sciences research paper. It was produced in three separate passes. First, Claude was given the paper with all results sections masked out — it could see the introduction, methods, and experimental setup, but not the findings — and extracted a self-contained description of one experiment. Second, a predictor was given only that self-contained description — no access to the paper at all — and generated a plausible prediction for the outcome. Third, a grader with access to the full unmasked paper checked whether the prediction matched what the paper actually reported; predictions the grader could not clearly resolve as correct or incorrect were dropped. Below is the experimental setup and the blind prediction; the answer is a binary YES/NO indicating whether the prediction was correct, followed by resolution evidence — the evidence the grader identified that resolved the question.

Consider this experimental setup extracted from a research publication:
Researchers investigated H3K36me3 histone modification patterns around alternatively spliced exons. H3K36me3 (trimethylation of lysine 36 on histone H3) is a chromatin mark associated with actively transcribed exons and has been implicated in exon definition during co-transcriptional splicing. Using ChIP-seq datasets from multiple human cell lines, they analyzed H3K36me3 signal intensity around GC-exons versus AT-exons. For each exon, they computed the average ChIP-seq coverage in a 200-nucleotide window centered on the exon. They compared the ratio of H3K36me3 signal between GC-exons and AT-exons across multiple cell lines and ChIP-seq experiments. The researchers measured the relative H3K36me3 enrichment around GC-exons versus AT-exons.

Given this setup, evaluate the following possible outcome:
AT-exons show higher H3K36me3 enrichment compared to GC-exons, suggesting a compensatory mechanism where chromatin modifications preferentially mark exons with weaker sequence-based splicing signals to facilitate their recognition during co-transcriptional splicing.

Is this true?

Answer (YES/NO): NO